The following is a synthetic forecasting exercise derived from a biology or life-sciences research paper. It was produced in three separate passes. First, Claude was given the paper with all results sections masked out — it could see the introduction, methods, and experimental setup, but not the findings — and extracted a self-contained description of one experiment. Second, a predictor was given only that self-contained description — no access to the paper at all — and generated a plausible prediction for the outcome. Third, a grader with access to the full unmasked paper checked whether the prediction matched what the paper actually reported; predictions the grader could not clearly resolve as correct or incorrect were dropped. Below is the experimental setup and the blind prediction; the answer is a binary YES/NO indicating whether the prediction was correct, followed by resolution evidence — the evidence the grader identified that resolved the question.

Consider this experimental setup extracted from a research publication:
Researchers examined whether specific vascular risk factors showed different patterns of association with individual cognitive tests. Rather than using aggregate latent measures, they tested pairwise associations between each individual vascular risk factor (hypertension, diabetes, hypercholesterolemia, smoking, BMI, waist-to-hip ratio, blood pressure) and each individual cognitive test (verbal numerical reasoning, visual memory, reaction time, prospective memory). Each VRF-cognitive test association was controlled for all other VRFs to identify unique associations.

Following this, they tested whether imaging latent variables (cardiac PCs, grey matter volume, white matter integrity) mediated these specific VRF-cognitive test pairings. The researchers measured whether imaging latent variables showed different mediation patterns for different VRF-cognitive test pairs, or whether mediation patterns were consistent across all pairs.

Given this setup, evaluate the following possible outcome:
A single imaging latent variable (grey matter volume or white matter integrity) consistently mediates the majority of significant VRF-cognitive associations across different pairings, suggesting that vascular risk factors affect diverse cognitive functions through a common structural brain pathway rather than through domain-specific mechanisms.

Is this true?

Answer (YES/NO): NO